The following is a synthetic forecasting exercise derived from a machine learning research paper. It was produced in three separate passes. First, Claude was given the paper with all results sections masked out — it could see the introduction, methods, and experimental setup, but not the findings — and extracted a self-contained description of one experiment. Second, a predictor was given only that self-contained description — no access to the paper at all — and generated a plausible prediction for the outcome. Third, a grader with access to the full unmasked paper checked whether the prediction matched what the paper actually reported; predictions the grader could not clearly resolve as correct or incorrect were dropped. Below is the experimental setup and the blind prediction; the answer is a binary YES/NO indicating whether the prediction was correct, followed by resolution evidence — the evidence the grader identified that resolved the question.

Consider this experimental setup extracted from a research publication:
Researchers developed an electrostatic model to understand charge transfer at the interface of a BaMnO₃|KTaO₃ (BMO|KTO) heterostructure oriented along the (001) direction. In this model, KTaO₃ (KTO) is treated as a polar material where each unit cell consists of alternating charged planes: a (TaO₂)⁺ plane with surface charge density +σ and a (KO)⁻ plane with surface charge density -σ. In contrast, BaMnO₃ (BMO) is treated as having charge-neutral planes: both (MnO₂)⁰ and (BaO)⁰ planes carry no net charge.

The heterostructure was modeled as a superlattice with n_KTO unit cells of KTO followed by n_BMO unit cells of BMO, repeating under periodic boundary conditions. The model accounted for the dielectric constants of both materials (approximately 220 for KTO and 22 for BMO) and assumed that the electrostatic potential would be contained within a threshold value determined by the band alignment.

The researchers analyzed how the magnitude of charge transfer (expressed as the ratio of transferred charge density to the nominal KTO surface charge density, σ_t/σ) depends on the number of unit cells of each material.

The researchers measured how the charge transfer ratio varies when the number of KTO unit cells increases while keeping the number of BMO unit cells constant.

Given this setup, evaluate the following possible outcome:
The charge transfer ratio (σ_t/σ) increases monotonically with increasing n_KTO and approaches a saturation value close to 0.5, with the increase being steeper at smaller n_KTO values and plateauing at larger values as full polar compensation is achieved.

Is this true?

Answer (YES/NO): NO